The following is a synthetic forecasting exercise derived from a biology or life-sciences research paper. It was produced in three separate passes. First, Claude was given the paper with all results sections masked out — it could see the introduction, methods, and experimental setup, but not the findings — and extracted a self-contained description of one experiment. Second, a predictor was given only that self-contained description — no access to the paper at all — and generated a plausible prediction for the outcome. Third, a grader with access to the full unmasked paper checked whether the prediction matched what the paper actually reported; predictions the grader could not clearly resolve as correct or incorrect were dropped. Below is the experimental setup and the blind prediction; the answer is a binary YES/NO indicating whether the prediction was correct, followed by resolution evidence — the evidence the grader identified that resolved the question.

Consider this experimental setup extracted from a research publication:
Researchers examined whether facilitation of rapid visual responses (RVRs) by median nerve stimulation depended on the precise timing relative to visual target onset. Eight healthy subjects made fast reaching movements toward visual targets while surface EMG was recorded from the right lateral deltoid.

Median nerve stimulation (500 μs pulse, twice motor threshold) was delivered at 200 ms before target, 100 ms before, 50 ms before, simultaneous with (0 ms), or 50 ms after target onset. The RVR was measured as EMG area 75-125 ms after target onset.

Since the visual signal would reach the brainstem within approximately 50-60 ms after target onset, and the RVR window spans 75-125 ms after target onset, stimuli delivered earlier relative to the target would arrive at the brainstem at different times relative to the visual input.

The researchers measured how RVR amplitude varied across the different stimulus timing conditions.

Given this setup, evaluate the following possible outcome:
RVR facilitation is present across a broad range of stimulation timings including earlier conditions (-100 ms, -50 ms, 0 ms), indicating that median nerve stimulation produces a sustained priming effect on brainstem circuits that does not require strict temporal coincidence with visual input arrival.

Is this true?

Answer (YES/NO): YES